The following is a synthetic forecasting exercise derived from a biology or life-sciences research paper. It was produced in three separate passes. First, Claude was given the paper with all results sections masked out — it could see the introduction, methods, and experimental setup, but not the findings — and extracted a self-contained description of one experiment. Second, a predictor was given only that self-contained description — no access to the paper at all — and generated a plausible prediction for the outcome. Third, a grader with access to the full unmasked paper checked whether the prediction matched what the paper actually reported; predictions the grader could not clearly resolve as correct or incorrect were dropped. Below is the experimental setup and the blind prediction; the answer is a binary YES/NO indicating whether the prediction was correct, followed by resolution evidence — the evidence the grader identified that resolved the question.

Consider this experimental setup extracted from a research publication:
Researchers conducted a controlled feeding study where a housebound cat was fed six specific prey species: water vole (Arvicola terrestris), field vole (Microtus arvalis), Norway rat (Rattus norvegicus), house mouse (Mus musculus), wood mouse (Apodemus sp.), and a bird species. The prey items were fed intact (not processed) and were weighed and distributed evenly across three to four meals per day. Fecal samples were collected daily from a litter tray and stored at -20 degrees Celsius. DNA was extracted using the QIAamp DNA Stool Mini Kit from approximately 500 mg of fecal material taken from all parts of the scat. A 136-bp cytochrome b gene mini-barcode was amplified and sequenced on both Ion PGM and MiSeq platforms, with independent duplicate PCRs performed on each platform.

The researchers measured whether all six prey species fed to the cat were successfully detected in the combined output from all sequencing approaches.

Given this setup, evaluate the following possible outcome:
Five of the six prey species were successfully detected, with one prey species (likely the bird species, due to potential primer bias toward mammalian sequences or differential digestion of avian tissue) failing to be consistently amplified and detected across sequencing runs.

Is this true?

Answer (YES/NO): NO